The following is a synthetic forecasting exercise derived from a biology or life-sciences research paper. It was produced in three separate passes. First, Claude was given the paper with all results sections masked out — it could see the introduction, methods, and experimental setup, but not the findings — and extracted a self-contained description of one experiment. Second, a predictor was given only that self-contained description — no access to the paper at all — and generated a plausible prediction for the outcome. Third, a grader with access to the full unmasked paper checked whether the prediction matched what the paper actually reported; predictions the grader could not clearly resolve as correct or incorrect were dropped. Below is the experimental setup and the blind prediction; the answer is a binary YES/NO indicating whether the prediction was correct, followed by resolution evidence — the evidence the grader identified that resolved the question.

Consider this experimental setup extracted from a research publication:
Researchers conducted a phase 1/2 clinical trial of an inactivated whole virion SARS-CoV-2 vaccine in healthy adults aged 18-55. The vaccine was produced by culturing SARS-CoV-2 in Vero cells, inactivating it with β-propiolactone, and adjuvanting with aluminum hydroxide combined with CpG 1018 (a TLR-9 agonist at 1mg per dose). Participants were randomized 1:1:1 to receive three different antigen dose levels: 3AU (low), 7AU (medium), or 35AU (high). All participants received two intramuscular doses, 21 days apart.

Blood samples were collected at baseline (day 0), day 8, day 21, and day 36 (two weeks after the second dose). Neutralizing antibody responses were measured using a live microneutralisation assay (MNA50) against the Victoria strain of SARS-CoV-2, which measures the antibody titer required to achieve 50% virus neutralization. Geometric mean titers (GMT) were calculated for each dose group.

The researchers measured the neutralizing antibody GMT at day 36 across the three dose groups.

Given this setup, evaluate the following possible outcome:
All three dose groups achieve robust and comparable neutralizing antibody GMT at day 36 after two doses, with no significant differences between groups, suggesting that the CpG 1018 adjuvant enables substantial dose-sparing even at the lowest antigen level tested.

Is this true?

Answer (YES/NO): NO